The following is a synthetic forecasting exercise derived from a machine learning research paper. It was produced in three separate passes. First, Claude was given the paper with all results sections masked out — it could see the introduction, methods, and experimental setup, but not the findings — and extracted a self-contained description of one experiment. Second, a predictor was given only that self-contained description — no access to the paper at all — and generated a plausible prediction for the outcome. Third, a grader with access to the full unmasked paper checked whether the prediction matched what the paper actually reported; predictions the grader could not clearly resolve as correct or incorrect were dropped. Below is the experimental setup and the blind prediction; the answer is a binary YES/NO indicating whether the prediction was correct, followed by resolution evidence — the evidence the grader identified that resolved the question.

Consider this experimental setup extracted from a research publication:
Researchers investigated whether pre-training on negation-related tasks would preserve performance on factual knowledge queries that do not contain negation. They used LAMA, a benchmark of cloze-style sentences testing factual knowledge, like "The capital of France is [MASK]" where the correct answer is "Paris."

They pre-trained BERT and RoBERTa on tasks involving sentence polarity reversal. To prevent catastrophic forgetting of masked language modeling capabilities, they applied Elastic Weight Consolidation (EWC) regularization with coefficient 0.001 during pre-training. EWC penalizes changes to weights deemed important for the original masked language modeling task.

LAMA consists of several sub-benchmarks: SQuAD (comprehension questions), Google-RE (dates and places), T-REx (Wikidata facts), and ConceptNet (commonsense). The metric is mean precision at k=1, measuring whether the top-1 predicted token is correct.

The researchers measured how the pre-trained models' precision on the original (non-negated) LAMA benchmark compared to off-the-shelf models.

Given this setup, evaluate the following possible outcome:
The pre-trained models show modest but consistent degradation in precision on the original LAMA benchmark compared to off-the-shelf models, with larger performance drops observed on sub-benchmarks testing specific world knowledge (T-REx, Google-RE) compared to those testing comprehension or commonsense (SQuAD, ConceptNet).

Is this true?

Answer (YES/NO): NO